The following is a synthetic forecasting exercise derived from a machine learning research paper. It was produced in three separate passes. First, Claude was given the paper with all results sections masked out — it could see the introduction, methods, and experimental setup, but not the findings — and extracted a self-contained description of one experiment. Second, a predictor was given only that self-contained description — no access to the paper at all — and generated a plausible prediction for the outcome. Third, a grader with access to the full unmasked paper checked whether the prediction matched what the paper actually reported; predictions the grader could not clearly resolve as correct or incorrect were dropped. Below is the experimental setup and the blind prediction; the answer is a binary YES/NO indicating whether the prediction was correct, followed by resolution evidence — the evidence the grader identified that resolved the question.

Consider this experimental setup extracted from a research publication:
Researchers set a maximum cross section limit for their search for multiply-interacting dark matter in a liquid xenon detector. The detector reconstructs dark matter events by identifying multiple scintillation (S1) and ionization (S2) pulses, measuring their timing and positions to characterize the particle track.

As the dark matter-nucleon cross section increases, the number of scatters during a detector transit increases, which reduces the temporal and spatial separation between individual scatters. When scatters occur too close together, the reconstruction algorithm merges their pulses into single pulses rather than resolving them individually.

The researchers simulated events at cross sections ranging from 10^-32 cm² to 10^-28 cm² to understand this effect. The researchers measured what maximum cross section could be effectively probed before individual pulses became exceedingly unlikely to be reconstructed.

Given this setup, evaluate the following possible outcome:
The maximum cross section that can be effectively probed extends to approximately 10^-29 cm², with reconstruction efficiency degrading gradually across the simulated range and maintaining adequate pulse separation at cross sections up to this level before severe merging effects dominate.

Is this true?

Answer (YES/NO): YES